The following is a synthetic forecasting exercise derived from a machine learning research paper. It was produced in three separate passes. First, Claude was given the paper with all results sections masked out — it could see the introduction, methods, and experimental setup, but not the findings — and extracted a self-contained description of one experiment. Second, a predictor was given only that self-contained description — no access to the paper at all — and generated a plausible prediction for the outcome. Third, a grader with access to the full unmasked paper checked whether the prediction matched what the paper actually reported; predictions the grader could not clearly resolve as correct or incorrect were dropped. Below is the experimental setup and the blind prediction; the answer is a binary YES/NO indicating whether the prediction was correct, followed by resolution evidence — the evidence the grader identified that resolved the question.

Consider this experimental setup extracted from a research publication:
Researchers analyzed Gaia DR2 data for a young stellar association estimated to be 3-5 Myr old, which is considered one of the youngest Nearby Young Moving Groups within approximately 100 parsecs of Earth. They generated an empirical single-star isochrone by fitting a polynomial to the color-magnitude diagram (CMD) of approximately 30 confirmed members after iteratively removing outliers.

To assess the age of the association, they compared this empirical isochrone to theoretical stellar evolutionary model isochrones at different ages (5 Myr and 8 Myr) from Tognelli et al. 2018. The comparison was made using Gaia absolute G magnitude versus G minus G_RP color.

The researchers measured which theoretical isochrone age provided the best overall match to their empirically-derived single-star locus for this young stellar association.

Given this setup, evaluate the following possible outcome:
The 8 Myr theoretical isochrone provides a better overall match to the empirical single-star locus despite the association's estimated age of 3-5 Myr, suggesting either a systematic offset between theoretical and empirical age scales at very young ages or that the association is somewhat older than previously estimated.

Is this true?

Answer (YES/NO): NO